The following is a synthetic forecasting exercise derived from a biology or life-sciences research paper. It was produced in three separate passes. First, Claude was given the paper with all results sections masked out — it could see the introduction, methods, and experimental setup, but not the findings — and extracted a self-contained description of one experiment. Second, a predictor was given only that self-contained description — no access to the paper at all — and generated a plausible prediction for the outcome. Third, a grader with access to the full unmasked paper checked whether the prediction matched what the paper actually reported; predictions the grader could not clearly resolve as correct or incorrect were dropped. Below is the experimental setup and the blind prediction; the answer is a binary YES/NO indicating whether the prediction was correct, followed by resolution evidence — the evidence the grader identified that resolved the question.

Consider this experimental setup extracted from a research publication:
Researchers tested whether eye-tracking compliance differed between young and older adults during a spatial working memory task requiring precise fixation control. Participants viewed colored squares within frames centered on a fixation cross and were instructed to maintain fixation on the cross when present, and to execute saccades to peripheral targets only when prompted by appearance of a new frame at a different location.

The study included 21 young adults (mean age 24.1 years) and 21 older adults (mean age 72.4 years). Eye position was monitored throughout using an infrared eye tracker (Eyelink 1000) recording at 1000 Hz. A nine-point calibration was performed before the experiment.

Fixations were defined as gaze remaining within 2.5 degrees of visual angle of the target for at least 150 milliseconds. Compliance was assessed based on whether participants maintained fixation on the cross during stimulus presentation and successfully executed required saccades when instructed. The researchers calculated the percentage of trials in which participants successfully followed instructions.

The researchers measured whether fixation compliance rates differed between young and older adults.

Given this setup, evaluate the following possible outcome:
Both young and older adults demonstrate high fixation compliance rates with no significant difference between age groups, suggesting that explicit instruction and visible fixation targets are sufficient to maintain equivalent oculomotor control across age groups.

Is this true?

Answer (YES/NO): YES